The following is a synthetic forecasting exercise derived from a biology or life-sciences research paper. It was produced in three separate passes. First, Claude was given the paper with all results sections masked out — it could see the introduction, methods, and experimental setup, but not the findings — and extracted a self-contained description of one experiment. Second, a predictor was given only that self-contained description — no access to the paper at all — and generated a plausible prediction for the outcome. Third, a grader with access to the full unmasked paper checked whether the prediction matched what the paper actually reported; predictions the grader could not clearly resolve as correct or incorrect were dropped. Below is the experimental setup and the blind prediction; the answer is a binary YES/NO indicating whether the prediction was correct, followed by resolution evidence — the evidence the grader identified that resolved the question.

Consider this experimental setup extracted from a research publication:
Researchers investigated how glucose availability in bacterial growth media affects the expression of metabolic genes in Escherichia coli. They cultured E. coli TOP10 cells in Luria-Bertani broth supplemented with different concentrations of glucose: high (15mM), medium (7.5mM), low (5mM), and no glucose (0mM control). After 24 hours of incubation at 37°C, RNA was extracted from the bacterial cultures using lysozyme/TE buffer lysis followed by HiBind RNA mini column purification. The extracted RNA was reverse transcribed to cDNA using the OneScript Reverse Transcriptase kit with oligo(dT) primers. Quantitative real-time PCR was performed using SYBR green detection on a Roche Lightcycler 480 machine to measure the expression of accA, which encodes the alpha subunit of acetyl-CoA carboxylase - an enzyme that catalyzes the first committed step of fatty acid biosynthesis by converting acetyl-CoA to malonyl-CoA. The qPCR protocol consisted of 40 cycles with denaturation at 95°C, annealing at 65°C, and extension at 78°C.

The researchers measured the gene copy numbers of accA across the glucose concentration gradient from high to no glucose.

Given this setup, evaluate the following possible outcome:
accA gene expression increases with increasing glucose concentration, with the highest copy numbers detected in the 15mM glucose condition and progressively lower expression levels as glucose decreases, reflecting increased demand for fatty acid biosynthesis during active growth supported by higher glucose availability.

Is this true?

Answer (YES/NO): NO